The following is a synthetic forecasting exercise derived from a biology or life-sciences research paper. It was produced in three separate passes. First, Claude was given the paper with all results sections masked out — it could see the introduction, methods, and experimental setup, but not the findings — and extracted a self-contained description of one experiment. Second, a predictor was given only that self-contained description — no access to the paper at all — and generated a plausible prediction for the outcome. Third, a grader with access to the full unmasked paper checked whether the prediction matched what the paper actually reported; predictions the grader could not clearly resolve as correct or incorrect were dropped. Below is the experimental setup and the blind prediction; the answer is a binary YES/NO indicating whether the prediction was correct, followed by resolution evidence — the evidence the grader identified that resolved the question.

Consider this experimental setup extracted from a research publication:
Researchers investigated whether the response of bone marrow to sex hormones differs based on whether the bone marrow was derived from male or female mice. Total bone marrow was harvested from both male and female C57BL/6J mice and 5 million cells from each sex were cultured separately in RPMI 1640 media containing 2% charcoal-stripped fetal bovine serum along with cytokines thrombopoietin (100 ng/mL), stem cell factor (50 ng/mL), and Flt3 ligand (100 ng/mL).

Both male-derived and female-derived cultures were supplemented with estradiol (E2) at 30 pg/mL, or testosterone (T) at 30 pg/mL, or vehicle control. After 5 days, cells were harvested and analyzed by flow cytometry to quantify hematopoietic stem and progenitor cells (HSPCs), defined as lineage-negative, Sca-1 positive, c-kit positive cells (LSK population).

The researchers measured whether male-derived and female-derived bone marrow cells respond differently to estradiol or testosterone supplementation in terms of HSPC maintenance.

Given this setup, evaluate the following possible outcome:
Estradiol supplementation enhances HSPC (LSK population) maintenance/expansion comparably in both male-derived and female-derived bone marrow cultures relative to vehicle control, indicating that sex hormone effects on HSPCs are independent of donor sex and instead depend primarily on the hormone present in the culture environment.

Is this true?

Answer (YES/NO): NO